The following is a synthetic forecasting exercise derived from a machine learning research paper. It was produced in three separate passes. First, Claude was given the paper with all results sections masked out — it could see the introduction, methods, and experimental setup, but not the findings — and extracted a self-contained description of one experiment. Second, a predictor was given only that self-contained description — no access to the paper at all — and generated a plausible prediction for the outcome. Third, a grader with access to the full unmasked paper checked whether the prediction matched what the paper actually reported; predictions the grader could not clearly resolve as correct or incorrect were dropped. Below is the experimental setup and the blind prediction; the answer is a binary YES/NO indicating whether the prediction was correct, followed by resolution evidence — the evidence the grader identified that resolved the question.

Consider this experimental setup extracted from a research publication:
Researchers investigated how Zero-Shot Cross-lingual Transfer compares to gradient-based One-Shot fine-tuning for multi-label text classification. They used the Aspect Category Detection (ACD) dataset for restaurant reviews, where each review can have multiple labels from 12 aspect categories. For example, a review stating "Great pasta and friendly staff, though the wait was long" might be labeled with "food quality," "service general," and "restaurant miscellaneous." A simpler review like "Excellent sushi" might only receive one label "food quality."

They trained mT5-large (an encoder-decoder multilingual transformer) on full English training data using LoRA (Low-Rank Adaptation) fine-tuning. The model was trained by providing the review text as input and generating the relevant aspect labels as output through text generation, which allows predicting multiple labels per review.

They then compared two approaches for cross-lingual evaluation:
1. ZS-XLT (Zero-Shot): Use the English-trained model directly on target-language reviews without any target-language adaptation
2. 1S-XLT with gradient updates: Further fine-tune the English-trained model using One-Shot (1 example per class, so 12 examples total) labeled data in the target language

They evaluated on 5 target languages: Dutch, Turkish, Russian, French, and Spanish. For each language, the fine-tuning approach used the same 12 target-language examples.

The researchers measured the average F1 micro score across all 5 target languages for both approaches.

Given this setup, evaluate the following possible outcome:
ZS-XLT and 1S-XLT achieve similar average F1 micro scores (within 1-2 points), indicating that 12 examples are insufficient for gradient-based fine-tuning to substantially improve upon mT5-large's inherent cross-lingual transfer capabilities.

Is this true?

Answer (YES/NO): YES